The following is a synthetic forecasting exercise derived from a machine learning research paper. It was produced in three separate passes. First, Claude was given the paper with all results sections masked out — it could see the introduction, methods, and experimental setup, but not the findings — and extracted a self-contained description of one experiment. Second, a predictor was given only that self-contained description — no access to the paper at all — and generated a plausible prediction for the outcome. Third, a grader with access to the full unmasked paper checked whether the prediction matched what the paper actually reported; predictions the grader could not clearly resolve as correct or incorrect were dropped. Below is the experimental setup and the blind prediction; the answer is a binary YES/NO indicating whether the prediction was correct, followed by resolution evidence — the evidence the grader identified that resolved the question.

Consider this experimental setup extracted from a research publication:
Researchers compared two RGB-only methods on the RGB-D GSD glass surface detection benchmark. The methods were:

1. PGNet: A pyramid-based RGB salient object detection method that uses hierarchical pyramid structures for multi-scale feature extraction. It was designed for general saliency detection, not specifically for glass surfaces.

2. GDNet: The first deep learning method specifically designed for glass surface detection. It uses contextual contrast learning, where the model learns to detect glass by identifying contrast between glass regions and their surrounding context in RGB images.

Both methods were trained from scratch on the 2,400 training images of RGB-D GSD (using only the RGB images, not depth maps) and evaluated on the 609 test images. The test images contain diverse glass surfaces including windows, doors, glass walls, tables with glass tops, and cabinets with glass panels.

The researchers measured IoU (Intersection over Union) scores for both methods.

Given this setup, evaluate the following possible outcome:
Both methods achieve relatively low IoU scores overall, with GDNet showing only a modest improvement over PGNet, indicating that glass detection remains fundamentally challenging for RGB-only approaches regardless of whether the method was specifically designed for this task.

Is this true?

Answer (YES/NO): NO